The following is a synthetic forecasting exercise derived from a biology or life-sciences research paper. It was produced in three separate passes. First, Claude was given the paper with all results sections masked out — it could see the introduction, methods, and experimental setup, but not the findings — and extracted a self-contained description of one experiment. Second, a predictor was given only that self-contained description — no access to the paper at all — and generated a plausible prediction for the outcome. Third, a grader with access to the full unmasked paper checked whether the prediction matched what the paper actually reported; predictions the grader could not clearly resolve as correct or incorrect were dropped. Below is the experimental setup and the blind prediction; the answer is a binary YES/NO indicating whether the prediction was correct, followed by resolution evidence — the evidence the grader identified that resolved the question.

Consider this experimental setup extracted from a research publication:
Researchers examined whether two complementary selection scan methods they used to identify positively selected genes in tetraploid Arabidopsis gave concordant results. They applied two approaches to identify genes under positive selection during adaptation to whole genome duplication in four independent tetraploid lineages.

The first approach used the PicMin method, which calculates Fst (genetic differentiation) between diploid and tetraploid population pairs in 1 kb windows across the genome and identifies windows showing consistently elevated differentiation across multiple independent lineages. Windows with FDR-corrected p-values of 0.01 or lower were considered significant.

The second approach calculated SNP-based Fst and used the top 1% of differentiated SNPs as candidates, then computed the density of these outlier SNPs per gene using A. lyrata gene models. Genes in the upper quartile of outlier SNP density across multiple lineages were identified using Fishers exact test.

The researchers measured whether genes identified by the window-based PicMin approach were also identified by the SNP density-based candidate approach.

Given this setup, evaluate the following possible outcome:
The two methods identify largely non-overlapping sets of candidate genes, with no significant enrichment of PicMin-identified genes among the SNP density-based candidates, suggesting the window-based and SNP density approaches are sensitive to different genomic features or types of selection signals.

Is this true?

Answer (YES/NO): NO